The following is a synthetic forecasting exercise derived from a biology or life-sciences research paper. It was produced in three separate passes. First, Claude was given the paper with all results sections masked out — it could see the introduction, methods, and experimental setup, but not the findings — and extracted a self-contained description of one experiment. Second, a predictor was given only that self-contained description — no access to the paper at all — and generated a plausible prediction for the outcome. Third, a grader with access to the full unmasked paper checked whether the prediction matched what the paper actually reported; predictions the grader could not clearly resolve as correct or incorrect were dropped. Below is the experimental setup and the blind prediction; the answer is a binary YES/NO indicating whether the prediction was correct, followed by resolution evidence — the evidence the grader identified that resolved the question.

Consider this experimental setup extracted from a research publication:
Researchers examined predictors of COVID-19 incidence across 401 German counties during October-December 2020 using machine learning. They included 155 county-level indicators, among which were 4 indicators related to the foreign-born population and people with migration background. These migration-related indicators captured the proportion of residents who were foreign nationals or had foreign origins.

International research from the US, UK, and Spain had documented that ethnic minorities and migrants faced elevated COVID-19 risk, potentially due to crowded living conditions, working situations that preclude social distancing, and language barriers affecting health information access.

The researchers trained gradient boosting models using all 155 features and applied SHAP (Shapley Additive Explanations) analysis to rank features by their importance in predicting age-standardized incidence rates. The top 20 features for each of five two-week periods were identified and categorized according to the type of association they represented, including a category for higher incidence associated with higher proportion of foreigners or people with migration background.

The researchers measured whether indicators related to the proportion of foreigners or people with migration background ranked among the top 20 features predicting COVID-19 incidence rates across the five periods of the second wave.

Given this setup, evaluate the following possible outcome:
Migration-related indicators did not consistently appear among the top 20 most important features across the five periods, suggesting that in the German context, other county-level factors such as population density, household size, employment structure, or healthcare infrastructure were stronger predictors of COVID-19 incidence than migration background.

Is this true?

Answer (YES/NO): NO